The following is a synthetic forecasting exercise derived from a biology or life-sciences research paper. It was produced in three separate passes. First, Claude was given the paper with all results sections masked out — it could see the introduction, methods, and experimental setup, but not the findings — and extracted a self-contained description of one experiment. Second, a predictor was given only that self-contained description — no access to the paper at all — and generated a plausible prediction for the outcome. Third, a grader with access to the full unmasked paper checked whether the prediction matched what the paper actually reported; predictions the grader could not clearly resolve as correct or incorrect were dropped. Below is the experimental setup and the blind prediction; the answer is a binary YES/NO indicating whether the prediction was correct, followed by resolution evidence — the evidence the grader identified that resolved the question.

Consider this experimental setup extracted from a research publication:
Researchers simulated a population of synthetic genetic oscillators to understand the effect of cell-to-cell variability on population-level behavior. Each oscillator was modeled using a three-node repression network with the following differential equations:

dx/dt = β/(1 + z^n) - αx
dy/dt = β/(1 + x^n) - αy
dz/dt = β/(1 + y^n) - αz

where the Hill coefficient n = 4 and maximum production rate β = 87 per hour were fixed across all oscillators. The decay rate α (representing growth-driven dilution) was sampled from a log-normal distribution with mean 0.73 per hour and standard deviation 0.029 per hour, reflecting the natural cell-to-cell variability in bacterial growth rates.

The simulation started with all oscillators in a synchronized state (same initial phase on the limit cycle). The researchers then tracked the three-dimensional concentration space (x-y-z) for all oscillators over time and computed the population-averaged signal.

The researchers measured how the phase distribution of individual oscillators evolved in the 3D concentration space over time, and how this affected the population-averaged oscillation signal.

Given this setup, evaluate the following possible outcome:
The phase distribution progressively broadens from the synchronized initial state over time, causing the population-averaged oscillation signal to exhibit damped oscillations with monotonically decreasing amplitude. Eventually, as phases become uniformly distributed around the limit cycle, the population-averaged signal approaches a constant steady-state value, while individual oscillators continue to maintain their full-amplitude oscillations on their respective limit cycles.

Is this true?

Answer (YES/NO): YES